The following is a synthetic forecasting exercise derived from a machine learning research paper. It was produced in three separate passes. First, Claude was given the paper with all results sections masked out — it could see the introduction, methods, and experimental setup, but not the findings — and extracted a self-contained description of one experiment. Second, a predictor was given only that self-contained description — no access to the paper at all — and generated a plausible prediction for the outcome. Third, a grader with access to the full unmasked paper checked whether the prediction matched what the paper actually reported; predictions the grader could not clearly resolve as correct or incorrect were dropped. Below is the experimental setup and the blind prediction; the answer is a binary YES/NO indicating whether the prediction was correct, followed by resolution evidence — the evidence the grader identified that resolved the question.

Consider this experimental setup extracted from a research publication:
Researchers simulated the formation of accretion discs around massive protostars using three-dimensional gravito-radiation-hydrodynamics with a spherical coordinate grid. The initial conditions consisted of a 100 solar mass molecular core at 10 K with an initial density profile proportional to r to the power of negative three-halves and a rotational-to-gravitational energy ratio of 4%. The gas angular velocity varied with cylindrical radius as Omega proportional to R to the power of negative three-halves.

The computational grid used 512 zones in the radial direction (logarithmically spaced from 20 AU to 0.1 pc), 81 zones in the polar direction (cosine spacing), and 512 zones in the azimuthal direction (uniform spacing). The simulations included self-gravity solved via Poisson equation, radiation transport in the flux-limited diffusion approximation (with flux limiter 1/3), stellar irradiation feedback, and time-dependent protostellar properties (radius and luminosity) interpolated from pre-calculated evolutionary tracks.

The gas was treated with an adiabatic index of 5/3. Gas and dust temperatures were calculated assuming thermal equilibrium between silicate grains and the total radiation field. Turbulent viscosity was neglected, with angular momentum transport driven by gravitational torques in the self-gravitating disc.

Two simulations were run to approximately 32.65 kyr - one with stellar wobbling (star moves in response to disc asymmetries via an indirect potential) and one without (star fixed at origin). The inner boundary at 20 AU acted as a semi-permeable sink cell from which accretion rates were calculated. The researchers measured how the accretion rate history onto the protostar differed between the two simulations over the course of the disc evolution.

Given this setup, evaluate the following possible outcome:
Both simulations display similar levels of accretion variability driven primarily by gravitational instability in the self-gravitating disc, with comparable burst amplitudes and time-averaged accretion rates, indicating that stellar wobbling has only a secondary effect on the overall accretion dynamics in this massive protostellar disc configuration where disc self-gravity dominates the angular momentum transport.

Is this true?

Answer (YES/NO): NO